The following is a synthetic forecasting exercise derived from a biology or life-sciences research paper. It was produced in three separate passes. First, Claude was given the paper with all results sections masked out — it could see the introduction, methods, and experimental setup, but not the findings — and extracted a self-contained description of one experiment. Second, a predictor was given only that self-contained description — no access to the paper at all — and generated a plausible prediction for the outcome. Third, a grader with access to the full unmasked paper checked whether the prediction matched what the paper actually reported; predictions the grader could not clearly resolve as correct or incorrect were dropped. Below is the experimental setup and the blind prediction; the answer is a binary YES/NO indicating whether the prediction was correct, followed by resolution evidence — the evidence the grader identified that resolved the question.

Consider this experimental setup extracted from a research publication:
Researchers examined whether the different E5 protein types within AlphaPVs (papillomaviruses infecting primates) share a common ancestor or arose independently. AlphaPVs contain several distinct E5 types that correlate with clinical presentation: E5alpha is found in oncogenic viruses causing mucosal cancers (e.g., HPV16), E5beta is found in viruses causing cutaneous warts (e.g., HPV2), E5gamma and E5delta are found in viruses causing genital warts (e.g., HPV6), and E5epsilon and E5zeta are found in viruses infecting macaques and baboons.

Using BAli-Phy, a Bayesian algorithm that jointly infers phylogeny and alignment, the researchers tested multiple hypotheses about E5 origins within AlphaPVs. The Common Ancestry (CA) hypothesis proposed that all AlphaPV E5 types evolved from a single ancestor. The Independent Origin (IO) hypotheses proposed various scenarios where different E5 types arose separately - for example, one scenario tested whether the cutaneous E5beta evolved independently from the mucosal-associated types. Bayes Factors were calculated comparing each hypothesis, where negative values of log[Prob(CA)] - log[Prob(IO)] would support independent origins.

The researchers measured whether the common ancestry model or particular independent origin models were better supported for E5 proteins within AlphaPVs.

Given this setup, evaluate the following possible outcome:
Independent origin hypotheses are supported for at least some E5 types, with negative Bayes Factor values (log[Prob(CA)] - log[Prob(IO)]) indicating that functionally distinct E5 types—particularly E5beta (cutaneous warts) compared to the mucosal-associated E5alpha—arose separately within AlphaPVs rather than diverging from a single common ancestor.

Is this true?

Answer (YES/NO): NO